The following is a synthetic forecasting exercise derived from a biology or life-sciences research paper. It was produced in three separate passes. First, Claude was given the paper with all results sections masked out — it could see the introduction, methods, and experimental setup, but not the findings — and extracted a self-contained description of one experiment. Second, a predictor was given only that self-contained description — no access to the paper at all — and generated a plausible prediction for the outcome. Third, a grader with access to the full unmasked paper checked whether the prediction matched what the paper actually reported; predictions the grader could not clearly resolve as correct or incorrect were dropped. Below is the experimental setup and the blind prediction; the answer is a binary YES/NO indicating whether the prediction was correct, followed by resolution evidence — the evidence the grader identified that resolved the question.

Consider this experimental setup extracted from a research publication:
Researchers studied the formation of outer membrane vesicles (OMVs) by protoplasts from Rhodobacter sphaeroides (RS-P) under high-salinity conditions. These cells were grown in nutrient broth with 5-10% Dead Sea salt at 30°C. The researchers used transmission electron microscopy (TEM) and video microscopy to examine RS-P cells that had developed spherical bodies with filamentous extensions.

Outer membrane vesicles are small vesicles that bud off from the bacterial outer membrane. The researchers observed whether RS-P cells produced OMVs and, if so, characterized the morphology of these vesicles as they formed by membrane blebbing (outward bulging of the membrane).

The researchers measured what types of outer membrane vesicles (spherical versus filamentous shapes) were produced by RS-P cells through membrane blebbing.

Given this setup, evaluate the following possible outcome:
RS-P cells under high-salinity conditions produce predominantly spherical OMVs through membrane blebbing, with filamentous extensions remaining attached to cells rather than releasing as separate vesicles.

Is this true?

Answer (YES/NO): NO